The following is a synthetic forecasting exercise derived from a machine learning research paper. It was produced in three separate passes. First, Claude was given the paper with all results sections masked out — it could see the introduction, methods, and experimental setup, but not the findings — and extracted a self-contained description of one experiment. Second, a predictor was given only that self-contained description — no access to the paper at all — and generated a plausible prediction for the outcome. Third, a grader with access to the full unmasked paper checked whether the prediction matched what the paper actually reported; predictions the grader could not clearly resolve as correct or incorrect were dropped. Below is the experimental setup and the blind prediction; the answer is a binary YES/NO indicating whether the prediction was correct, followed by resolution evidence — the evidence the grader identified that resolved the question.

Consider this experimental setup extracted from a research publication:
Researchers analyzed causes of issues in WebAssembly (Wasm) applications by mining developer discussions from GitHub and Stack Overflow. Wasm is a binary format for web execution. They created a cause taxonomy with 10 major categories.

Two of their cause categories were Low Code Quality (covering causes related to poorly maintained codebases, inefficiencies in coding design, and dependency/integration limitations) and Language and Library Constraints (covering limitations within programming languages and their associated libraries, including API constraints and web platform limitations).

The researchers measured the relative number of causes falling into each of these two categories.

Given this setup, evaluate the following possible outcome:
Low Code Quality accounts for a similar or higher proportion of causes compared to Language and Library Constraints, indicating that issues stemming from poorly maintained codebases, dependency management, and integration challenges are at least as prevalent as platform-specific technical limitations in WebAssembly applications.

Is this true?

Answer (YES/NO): YES